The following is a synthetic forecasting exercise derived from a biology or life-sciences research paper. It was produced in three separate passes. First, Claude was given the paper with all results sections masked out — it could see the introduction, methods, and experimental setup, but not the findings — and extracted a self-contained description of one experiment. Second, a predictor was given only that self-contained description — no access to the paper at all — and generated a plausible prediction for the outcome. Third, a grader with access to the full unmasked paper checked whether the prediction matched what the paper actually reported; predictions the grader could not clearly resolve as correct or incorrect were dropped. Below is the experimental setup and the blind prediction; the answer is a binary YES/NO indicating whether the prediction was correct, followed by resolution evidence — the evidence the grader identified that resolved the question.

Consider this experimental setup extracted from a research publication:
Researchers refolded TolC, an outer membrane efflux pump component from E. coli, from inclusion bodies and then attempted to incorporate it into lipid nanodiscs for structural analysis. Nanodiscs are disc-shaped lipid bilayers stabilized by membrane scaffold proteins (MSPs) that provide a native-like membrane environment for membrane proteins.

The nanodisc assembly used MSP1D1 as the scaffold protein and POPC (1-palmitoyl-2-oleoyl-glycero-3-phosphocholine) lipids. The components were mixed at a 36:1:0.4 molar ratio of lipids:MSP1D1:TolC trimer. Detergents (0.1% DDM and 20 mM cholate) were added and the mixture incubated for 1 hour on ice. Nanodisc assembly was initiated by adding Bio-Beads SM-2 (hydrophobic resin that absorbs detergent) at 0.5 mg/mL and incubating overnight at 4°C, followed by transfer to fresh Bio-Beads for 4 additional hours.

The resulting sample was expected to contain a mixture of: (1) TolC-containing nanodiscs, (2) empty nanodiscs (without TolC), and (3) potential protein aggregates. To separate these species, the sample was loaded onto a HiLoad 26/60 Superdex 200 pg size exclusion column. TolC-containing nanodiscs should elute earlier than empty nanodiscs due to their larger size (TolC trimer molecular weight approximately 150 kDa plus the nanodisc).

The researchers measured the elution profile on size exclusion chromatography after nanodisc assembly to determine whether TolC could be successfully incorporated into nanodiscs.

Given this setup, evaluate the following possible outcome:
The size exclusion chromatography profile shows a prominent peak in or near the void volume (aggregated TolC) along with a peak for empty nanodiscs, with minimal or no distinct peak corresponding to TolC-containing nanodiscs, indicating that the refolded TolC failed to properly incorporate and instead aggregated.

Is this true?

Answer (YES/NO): NO